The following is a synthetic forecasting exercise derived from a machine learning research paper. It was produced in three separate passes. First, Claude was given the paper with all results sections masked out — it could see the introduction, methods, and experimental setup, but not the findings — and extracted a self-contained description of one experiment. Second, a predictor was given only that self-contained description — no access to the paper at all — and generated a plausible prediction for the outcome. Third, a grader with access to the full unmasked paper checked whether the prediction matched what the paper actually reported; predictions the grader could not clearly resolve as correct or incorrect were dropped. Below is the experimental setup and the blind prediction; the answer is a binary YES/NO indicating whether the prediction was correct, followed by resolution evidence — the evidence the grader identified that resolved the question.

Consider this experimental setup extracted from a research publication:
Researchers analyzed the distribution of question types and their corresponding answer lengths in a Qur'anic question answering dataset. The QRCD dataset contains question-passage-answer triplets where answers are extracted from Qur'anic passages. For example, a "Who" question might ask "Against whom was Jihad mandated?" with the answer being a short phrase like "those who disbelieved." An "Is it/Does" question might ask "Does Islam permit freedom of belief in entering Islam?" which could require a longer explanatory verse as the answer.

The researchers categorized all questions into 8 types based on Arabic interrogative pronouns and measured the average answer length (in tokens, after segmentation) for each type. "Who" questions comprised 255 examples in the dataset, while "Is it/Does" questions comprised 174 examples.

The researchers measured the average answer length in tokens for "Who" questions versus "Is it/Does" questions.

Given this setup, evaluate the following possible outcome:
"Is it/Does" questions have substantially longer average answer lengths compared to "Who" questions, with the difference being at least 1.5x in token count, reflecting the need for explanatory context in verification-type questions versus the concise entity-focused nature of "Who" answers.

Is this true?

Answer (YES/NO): YES